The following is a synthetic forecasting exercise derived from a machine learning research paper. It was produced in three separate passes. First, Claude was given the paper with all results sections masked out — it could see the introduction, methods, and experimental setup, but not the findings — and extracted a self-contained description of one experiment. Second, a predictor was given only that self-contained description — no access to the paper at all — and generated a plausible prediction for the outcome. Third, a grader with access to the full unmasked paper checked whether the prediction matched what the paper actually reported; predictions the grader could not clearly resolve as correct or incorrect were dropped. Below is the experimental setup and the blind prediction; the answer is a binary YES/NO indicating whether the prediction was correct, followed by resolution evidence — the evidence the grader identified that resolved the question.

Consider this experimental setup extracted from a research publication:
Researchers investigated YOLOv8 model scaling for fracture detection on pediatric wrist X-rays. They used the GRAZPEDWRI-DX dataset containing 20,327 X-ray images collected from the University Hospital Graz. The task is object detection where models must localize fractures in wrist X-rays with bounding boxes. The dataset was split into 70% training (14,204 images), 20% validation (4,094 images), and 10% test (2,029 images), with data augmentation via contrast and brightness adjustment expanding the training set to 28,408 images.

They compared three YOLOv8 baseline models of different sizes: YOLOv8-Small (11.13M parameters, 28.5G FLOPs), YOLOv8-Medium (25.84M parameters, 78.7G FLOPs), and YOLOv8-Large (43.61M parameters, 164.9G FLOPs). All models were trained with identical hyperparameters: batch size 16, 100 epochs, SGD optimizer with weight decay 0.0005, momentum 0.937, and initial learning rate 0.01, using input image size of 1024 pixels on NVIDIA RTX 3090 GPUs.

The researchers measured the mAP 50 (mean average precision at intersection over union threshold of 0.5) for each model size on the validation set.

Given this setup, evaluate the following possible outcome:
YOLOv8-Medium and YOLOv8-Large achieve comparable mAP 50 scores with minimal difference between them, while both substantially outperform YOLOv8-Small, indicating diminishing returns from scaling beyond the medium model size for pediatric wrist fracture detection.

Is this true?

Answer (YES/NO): NO